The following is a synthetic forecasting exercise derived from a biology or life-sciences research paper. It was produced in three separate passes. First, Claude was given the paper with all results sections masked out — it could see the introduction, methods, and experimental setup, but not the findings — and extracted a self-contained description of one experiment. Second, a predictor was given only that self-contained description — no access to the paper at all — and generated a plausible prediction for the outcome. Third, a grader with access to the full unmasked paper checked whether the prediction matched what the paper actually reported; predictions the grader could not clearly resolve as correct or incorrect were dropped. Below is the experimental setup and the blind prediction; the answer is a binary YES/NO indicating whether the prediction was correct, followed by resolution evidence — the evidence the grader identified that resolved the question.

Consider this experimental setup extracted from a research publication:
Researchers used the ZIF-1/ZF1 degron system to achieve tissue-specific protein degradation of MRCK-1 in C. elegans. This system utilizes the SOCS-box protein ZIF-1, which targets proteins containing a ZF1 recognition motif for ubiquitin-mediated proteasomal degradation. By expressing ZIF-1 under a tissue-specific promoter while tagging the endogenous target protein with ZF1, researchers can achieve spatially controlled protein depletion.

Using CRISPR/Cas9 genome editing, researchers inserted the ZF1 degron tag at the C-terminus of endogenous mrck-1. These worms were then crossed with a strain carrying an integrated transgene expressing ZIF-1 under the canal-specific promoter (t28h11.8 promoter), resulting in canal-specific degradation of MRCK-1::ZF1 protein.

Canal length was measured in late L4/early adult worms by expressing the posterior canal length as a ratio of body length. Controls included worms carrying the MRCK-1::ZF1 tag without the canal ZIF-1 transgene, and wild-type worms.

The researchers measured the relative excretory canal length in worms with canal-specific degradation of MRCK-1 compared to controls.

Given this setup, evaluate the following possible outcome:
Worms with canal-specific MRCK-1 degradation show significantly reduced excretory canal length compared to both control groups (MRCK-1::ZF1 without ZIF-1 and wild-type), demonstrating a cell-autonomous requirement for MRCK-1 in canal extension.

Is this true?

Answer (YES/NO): YES